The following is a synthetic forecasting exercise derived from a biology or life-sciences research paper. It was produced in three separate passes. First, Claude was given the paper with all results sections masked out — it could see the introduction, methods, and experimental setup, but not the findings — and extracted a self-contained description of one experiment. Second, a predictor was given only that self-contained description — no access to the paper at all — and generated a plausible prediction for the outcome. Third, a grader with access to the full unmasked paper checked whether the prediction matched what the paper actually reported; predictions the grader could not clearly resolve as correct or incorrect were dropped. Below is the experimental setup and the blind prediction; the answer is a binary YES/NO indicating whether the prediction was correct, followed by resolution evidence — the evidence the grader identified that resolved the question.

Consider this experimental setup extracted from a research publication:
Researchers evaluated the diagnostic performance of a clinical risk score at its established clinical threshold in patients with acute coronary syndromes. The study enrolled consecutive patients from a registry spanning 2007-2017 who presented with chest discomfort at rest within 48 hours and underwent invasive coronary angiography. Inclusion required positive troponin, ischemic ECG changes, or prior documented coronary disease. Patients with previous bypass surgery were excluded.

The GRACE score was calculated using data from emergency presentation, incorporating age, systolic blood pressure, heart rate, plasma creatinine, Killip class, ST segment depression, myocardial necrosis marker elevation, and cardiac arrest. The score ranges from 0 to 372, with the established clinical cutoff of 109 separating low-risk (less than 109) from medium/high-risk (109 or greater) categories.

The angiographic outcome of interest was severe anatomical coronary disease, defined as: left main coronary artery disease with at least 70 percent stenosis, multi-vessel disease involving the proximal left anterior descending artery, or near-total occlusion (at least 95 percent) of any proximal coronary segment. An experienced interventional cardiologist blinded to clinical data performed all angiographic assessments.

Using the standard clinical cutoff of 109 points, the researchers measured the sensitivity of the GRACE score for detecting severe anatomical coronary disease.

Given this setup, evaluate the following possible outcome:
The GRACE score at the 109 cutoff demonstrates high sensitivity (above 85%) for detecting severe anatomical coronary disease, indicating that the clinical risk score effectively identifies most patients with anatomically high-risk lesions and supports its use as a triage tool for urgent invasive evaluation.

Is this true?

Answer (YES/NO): NO